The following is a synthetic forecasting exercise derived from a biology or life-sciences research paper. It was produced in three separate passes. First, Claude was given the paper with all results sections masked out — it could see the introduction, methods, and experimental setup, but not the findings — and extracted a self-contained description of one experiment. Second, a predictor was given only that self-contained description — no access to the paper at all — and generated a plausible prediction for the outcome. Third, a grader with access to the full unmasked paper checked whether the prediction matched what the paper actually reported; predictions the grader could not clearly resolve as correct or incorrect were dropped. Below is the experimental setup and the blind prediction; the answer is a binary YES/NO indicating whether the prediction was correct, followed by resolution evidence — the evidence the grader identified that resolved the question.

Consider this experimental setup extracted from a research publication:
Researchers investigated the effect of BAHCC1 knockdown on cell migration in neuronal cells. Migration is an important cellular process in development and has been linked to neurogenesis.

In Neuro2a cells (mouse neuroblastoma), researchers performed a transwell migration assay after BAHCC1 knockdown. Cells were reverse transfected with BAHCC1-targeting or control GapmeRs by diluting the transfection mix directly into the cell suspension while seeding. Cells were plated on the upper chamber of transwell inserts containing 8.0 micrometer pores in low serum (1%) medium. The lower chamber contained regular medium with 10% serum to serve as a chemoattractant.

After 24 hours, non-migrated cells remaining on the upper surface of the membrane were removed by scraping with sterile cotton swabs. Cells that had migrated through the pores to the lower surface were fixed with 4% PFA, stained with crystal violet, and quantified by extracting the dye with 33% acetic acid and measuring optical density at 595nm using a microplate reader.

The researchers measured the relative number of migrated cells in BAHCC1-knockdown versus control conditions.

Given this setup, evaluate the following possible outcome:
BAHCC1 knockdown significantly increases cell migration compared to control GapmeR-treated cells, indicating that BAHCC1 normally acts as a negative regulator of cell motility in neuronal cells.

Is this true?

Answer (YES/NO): NO